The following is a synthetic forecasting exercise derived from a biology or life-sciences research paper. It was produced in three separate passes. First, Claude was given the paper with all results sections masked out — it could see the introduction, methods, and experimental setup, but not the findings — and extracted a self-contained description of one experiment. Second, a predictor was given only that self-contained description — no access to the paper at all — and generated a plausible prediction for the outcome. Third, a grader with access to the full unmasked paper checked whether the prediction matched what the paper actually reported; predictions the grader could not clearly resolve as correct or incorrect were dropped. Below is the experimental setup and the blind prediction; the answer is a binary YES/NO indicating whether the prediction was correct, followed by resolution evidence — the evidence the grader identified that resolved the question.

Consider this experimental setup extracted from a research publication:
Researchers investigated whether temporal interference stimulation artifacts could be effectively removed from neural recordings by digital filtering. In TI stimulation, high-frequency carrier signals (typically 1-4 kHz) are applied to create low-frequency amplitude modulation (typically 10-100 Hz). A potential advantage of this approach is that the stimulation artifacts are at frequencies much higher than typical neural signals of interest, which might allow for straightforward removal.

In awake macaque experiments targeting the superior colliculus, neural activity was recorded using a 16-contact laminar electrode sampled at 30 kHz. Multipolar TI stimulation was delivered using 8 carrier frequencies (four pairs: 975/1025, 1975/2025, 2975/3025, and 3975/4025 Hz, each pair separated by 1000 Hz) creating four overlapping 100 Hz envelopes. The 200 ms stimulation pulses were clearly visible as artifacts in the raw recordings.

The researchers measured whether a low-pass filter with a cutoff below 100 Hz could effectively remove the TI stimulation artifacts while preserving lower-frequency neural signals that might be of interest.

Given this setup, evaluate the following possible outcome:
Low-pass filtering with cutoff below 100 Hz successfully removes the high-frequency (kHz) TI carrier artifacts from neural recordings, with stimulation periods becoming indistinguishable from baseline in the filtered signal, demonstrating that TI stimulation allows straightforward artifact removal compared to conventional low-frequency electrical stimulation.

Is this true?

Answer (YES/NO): YES